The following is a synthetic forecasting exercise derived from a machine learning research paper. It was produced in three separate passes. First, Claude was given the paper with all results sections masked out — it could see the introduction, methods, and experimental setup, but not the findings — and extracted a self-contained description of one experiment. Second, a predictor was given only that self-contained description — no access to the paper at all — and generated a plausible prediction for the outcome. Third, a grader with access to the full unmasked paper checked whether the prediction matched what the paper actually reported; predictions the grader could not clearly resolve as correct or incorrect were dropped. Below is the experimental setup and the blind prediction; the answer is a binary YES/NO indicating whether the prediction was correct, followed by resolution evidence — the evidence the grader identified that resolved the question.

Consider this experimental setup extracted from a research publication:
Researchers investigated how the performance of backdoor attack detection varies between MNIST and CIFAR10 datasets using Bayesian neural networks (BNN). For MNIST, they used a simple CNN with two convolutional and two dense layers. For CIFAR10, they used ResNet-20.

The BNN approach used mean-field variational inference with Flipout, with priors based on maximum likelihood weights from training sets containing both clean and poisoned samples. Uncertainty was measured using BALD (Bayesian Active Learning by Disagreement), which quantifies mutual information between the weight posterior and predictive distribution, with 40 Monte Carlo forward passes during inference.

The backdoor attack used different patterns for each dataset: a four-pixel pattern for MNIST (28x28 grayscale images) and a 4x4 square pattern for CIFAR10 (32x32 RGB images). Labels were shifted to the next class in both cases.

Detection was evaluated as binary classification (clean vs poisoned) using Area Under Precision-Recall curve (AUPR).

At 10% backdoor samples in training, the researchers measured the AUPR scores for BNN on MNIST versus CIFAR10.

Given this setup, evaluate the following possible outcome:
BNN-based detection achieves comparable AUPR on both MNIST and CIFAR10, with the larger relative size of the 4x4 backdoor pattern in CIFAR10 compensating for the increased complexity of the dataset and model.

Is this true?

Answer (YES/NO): NO